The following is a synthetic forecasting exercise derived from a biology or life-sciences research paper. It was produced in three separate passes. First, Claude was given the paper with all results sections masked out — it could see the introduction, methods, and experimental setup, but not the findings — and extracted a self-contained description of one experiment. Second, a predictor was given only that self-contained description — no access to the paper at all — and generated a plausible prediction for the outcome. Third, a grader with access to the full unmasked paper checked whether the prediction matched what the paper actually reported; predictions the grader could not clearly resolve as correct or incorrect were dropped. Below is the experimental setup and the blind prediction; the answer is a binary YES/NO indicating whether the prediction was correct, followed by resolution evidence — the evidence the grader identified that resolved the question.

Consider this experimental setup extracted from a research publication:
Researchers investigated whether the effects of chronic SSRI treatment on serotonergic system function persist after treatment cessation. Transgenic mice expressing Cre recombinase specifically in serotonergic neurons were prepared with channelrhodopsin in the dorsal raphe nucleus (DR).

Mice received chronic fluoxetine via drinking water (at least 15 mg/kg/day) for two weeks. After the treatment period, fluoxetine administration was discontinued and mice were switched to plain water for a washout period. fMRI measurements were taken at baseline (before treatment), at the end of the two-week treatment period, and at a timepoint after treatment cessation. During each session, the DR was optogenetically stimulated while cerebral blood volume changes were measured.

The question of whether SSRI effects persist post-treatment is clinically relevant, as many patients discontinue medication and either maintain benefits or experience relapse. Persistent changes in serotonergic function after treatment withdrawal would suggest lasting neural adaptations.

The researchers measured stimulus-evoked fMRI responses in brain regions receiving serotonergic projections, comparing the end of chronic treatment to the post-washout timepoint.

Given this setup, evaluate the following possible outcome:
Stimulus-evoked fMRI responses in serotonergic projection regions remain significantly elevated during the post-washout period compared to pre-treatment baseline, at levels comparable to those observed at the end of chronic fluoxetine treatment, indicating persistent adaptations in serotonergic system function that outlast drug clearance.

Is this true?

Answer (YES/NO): NO